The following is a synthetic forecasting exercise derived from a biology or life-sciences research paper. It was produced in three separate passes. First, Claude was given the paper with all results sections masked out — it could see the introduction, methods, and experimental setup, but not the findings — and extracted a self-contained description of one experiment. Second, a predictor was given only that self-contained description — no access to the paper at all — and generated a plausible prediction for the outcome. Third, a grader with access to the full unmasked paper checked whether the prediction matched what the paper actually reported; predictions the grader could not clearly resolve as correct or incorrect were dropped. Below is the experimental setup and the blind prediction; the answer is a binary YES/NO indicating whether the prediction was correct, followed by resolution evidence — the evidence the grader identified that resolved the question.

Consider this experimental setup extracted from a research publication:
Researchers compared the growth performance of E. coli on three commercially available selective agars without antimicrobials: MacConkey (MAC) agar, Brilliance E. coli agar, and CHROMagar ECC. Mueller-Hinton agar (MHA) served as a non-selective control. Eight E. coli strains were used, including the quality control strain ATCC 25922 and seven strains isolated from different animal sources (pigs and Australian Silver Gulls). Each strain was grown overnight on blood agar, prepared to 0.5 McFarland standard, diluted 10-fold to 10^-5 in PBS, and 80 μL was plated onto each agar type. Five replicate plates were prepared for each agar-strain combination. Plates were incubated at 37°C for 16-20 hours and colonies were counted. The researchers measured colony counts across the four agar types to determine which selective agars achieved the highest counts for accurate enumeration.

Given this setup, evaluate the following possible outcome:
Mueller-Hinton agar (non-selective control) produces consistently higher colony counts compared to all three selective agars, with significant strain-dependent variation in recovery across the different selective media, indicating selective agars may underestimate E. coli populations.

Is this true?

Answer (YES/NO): NO